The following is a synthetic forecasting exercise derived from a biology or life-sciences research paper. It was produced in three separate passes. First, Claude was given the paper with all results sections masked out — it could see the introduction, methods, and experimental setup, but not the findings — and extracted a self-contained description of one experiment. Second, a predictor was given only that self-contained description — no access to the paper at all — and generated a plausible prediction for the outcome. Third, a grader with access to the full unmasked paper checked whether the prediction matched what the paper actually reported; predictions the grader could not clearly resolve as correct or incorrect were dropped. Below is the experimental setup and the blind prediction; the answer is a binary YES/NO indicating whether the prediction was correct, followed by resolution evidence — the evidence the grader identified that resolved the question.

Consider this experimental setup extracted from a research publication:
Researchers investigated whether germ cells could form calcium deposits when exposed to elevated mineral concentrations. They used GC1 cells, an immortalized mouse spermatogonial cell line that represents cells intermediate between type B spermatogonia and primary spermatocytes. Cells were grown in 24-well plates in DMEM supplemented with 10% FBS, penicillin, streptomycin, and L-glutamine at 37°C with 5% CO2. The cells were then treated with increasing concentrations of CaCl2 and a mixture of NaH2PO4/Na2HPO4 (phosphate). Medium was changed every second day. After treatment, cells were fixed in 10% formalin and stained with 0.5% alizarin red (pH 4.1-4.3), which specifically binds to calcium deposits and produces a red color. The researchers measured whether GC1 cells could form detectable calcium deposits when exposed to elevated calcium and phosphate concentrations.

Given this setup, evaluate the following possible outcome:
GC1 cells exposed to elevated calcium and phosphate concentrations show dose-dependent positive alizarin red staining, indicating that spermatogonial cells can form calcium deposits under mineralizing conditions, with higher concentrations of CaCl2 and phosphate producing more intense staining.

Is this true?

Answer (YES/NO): YES